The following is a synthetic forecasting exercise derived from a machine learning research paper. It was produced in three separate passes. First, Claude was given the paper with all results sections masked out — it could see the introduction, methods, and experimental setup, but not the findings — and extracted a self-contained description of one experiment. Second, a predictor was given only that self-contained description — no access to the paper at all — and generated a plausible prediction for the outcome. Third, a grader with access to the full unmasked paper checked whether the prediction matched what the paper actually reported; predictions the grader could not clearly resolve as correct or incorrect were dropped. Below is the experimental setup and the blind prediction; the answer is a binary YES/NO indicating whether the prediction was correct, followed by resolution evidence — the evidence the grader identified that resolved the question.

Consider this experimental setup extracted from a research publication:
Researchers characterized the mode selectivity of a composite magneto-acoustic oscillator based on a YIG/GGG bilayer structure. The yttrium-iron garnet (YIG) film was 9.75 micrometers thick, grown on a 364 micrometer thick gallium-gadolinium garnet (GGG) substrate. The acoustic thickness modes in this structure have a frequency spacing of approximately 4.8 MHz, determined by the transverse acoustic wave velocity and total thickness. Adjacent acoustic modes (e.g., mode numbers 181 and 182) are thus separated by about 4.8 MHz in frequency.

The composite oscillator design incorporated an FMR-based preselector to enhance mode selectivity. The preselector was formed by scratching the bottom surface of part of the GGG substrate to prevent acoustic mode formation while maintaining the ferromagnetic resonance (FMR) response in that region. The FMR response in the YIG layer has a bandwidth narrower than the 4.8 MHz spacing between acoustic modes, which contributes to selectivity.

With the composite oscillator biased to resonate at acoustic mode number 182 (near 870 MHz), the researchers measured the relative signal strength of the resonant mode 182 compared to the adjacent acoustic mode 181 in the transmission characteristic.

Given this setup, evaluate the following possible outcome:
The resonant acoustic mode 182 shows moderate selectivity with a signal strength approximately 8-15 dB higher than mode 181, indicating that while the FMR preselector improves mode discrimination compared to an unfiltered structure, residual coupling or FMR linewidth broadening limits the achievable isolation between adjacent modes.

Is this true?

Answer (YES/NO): YES